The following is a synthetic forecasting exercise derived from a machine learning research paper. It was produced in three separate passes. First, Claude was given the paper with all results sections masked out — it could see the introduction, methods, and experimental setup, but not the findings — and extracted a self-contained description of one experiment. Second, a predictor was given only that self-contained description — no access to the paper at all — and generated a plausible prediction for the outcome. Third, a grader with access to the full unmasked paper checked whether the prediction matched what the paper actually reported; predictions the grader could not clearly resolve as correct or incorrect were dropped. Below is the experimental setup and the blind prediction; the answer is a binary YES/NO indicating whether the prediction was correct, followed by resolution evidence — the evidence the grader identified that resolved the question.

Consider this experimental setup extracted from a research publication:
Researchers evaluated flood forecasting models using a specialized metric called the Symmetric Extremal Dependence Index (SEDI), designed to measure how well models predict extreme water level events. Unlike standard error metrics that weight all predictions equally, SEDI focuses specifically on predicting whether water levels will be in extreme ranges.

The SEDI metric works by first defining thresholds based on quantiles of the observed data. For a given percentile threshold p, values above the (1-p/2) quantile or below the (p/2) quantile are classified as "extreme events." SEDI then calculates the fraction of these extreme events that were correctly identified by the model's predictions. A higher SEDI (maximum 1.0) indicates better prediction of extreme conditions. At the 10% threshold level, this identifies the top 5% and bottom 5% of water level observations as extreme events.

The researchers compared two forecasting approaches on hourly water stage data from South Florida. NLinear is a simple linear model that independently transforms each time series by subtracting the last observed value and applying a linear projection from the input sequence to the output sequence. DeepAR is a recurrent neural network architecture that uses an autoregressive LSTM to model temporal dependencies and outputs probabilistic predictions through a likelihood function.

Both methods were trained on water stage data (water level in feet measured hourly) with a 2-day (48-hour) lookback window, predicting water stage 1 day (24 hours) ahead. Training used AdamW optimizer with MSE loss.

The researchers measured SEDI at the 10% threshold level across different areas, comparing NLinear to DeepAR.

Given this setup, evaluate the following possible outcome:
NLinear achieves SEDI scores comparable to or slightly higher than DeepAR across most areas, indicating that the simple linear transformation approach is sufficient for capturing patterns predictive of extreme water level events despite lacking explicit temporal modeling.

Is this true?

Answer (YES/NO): YES